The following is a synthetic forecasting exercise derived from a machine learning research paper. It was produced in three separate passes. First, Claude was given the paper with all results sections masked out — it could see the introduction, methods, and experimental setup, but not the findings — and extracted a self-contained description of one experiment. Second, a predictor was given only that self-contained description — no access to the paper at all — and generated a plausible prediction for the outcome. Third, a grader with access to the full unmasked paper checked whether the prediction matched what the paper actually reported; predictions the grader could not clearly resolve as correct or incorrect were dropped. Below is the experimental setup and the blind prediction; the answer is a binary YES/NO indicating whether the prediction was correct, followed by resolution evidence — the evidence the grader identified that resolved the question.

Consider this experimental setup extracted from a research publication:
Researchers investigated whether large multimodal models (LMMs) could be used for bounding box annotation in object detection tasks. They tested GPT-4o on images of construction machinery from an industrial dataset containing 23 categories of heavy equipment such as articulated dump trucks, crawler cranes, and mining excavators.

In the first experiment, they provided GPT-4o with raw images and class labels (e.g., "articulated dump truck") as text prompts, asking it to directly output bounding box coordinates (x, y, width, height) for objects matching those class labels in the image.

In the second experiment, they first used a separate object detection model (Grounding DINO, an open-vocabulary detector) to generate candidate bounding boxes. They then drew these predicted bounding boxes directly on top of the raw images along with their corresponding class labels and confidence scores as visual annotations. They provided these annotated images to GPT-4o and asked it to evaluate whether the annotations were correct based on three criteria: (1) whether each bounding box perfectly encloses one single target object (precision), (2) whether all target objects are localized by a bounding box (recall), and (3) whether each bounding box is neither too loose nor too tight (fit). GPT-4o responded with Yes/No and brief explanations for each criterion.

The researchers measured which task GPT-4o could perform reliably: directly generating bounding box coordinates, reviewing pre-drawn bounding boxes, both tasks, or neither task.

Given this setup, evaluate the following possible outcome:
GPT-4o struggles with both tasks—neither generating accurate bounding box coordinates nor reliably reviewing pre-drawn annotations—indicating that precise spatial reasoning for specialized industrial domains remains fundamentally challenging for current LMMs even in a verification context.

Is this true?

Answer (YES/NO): NO